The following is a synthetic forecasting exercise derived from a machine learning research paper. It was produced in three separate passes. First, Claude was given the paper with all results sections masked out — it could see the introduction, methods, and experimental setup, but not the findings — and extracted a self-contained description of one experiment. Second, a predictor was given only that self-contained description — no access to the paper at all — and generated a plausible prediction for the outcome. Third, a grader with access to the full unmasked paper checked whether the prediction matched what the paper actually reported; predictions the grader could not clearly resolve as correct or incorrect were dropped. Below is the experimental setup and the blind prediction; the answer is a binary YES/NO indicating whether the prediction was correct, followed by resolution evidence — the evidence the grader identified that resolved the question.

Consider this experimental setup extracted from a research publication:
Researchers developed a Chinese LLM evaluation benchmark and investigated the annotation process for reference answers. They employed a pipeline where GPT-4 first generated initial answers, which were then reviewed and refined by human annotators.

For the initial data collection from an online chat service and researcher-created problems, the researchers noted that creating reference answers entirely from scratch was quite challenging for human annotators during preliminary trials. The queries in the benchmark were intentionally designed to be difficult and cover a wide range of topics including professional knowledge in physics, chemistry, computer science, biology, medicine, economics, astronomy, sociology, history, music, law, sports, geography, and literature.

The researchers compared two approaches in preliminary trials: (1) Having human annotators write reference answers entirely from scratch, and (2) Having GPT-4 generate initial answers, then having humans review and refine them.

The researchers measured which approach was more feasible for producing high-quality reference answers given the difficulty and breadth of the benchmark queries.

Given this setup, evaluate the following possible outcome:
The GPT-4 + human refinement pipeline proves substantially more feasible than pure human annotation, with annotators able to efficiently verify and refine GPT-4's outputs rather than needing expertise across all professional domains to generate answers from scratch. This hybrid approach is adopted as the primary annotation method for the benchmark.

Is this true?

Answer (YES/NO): YES